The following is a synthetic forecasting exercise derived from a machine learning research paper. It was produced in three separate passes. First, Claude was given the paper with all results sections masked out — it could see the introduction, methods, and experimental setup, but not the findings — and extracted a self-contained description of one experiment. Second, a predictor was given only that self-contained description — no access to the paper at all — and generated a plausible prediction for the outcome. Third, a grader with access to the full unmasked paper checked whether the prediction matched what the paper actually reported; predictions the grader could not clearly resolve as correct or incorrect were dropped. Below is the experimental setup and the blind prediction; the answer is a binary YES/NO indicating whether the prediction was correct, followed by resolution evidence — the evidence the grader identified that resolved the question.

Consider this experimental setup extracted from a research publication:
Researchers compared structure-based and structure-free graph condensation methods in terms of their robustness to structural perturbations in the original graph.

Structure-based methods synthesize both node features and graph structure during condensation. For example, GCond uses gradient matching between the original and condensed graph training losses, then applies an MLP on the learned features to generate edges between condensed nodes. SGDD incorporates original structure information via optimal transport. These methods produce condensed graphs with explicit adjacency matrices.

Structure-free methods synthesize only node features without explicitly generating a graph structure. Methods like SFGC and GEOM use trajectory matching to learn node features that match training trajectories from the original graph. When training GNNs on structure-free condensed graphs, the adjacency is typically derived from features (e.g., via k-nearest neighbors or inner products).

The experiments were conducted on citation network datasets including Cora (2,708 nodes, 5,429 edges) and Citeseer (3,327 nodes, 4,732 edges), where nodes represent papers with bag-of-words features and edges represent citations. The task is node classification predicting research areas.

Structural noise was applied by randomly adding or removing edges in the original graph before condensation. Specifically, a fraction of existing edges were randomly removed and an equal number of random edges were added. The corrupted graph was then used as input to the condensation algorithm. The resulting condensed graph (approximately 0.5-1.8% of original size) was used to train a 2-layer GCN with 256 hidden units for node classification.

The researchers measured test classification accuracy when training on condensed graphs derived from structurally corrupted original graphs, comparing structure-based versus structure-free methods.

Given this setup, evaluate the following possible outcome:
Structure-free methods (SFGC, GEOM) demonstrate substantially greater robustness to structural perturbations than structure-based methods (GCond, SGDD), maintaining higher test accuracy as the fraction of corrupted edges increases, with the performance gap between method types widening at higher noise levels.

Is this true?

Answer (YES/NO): NO